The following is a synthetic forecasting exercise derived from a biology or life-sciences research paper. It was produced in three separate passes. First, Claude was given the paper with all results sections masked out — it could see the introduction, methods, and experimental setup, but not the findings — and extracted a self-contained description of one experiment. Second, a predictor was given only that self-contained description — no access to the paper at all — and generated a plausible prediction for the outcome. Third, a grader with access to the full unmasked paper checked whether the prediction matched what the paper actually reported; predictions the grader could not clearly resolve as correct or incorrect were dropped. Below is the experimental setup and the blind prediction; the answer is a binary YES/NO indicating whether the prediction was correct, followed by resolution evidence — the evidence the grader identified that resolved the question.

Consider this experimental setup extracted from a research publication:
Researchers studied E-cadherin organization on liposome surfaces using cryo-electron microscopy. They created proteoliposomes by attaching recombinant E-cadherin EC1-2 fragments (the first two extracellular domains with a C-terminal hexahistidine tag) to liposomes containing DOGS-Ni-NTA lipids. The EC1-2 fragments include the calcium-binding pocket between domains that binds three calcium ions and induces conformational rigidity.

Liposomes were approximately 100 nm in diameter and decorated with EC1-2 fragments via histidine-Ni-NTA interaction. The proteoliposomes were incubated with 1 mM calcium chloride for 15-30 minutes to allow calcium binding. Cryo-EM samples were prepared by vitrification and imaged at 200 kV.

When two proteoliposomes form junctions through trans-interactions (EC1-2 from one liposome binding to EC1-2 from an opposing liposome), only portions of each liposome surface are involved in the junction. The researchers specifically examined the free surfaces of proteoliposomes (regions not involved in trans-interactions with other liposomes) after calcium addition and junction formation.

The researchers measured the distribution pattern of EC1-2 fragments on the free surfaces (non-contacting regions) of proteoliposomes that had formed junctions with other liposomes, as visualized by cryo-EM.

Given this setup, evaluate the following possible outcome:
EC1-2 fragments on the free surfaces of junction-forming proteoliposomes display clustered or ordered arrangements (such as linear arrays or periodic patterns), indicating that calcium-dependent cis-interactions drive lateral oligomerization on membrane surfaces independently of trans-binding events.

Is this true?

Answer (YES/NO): YES